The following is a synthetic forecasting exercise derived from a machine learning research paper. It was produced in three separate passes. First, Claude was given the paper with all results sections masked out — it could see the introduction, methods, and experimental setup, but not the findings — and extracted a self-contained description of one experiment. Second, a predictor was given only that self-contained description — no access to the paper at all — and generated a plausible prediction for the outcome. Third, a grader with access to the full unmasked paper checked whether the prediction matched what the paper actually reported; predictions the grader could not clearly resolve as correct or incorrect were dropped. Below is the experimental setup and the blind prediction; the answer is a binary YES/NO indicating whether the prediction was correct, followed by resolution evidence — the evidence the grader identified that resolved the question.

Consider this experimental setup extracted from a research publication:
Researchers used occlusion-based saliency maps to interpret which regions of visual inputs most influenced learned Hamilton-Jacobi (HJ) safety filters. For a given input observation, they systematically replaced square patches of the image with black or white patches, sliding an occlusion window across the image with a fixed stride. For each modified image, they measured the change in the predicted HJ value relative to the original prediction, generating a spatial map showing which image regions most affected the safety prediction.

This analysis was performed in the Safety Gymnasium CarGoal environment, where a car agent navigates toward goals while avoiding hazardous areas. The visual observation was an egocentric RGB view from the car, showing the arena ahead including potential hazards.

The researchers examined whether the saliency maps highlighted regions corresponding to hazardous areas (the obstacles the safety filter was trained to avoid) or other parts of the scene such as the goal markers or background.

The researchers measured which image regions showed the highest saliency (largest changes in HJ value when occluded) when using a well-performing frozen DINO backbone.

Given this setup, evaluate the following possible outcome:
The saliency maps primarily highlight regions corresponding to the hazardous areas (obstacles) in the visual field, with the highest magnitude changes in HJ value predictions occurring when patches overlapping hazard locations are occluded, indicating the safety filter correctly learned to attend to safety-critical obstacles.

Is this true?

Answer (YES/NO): YES